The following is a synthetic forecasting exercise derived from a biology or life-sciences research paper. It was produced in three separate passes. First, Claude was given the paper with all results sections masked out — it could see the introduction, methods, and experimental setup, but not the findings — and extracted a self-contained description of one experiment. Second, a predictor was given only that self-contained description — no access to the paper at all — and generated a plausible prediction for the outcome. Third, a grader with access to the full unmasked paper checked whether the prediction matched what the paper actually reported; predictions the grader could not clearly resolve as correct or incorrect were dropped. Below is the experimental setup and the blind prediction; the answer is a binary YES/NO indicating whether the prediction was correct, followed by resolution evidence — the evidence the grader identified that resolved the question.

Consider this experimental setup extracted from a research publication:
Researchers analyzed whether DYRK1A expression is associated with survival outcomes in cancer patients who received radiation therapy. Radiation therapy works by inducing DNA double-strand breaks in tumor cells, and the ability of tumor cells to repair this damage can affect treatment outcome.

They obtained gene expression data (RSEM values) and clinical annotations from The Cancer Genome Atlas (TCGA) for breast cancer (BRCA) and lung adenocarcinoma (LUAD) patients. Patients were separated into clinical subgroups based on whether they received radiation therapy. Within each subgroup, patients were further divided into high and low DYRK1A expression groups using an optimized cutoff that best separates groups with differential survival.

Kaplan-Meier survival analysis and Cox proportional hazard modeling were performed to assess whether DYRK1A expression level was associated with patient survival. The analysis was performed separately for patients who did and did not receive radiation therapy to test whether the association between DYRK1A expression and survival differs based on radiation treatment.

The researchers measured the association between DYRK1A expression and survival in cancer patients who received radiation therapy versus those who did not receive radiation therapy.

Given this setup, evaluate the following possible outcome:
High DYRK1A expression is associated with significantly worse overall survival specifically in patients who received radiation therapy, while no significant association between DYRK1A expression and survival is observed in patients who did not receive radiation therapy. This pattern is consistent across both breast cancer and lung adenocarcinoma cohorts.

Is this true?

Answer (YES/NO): NO